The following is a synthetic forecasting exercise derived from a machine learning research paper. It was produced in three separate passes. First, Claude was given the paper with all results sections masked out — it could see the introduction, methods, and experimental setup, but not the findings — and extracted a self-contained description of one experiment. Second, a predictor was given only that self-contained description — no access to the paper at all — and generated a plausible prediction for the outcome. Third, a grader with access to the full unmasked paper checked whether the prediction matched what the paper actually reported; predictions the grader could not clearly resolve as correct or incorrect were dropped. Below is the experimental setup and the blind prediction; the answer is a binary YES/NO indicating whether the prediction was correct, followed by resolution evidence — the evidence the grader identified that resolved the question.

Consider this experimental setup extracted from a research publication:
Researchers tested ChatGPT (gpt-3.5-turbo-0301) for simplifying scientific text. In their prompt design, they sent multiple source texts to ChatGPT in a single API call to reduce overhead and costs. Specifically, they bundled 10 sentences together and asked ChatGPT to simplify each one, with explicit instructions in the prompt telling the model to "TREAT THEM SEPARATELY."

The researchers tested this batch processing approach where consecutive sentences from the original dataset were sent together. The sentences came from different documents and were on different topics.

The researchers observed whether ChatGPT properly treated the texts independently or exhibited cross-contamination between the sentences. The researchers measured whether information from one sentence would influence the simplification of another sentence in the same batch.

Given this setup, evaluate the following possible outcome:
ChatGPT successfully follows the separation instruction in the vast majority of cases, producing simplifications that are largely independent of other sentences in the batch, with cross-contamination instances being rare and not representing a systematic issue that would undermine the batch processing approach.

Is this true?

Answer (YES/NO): NO